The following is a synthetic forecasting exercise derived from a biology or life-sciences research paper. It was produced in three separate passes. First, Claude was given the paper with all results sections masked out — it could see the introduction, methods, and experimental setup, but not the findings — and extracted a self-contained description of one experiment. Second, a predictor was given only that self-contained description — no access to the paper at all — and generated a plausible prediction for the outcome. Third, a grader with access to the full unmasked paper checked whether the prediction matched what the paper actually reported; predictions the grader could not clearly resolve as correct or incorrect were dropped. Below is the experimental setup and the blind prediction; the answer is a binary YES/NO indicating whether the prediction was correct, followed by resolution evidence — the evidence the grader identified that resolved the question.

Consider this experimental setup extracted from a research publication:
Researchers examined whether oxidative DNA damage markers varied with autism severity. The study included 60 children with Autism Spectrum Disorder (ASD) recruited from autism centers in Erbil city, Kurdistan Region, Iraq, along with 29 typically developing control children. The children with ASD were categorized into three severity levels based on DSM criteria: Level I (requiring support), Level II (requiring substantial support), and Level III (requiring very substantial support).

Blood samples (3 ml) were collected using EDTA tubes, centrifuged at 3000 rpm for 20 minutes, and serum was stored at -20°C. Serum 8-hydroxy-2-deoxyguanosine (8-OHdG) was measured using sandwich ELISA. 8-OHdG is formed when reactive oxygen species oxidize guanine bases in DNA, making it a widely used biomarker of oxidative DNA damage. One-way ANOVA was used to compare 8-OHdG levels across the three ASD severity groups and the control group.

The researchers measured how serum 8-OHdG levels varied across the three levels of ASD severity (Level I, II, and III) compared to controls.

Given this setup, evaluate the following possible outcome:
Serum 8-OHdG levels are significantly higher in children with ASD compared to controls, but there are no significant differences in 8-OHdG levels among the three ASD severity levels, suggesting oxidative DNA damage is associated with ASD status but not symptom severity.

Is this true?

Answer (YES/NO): NO